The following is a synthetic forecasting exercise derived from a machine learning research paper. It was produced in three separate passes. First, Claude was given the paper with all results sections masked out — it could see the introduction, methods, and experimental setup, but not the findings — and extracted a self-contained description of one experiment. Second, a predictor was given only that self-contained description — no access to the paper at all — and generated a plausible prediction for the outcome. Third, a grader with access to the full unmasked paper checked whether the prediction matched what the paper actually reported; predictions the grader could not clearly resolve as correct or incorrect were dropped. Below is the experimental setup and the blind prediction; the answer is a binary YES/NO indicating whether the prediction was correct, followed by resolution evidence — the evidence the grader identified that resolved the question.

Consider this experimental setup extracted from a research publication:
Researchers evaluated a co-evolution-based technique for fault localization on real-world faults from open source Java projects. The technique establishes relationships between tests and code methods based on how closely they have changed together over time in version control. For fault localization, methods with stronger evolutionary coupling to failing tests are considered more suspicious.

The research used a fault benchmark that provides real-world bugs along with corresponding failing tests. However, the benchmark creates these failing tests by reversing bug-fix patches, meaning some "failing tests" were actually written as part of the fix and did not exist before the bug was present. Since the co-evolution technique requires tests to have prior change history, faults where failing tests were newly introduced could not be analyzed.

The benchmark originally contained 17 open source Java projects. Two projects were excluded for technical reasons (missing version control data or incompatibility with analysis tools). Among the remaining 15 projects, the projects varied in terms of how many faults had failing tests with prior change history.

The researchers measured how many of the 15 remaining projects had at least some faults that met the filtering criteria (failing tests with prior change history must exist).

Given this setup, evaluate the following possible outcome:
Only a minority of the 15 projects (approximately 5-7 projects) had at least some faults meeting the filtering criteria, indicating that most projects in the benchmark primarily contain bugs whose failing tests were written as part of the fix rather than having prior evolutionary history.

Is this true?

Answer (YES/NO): NO